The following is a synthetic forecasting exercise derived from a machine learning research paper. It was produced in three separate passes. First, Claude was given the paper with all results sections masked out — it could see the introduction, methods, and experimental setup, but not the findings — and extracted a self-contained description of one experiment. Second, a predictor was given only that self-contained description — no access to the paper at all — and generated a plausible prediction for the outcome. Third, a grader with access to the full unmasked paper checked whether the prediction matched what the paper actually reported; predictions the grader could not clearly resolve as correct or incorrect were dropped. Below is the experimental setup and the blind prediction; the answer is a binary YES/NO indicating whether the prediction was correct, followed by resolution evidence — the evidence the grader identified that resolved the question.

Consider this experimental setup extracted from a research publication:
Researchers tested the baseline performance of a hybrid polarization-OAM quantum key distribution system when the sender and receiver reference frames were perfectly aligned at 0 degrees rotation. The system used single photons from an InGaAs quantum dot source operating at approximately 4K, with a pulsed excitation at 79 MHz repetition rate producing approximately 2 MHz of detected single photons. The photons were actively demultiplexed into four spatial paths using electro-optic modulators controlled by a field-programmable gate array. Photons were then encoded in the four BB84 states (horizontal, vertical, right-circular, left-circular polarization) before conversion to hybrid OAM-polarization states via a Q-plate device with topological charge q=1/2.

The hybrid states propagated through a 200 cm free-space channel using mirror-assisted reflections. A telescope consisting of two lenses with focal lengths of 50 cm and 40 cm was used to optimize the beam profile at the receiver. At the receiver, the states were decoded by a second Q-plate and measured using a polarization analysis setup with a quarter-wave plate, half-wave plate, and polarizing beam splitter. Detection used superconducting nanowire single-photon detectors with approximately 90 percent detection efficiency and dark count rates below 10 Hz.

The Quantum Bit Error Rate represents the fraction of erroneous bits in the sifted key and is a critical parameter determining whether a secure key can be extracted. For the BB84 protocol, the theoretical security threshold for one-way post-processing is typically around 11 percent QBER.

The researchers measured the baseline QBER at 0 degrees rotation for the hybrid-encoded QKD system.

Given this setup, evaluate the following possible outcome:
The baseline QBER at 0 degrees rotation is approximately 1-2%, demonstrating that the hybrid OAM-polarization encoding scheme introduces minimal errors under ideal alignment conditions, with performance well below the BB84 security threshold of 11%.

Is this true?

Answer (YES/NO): NO